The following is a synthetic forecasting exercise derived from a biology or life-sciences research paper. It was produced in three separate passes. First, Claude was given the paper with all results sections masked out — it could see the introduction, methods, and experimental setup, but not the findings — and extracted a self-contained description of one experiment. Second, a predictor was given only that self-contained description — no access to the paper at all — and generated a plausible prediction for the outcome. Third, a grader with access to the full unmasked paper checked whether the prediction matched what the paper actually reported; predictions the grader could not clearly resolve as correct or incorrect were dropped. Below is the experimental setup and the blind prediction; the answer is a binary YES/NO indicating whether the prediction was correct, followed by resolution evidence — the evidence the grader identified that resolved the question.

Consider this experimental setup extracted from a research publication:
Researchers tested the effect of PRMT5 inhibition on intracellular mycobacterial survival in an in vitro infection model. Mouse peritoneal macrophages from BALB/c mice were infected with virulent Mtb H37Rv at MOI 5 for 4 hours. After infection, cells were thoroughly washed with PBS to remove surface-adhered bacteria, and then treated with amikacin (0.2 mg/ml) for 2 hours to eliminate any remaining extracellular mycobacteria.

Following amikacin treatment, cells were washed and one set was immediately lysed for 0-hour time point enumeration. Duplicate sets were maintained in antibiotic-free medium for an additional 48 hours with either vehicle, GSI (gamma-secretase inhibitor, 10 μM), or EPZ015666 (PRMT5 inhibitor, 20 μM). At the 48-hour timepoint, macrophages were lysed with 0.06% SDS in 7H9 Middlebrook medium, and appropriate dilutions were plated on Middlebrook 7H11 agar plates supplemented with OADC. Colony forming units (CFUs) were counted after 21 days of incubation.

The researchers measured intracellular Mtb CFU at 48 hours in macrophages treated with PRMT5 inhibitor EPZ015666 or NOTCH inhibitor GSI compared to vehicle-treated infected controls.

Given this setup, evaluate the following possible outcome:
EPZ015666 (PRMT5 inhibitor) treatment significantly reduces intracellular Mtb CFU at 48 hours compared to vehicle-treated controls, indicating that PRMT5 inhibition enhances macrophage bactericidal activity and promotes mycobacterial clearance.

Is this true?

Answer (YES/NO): YES